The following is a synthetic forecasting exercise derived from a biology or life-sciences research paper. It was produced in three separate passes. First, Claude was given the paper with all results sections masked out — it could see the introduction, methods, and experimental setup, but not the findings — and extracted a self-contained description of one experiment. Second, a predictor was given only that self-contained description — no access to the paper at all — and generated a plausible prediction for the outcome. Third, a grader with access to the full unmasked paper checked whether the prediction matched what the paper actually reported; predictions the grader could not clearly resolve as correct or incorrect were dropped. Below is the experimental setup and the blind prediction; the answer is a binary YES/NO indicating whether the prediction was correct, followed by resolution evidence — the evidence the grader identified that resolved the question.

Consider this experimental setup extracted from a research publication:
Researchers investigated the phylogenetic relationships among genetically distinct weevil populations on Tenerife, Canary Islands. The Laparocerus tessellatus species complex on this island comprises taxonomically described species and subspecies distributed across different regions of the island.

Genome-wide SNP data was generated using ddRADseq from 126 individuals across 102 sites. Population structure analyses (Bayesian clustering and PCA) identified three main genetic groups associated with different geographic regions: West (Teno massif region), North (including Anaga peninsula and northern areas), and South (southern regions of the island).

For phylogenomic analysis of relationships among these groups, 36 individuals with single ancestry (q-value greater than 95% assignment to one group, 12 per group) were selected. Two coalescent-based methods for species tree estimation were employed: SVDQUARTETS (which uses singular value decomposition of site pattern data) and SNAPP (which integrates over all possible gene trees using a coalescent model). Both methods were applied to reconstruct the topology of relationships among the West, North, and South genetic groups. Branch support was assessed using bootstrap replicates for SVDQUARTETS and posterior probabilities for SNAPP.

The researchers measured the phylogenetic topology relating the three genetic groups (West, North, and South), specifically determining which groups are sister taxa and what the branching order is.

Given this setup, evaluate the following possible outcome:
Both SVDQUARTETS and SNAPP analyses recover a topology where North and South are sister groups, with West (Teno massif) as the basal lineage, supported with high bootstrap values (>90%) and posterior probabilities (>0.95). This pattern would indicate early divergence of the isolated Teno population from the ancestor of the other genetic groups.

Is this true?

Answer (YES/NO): YES